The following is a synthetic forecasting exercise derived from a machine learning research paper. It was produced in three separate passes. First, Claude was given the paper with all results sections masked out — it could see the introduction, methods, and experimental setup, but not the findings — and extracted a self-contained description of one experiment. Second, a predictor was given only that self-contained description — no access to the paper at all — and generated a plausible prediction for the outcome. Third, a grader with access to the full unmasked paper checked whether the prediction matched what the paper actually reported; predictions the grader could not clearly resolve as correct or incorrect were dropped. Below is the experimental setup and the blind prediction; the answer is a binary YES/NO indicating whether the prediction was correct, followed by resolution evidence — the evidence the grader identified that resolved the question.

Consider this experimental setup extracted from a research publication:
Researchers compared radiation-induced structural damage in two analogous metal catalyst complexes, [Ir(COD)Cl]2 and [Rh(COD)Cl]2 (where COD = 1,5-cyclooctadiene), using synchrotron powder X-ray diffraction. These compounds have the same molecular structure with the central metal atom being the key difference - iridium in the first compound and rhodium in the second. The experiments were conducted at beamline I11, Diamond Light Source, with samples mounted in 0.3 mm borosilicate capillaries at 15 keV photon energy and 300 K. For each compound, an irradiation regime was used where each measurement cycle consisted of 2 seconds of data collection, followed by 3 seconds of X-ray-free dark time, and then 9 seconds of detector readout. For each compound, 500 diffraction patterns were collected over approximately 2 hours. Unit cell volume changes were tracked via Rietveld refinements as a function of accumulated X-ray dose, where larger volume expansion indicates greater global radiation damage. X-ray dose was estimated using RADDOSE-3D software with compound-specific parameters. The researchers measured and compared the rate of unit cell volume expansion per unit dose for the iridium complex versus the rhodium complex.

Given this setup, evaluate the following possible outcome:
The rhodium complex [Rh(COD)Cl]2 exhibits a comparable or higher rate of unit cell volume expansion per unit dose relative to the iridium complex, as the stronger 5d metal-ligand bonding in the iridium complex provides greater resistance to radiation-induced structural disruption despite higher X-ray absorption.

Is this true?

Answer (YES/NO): NO